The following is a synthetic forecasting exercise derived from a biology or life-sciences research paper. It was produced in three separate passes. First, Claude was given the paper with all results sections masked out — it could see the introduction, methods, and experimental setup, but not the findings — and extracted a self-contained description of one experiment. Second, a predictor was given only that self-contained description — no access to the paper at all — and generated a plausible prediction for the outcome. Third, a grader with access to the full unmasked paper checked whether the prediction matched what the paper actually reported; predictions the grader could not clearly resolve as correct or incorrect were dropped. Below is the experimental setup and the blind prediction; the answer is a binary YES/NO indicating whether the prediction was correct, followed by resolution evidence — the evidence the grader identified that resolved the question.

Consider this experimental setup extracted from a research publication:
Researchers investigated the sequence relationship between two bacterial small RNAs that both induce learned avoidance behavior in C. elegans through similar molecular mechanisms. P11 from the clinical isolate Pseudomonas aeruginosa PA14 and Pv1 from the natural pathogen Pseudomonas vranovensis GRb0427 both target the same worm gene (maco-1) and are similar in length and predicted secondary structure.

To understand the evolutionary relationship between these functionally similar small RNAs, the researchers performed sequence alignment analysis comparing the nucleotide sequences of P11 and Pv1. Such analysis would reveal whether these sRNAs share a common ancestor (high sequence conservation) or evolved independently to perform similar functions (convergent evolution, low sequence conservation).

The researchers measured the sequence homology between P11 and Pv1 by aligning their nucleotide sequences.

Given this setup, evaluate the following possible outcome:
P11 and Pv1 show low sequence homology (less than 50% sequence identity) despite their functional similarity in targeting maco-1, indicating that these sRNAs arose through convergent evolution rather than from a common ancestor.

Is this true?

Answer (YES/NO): YES